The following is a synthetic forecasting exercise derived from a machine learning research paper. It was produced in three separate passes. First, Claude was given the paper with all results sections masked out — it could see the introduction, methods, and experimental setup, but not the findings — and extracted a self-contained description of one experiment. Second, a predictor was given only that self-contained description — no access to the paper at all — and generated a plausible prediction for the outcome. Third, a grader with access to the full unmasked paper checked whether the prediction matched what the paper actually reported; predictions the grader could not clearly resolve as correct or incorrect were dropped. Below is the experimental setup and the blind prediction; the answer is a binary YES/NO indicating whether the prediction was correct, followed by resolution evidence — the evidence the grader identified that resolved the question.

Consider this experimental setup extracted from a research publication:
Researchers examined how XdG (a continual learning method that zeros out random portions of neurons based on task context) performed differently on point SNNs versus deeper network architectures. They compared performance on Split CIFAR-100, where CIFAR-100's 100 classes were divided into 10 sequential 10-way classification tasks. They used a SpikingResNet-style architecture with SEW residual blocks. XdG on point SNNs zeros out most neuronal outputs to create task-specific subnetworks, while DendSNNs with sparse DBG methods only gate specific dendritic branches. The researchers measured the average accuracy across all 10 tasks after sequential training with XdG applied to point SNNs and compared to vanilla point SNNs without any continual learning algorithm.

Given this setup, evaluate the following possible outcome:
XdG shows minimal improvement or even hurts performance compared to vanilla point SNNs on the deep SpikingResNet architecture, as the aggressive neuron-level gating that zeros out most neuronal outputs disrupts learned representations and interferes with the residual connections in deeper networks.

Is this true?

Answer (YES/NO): YES